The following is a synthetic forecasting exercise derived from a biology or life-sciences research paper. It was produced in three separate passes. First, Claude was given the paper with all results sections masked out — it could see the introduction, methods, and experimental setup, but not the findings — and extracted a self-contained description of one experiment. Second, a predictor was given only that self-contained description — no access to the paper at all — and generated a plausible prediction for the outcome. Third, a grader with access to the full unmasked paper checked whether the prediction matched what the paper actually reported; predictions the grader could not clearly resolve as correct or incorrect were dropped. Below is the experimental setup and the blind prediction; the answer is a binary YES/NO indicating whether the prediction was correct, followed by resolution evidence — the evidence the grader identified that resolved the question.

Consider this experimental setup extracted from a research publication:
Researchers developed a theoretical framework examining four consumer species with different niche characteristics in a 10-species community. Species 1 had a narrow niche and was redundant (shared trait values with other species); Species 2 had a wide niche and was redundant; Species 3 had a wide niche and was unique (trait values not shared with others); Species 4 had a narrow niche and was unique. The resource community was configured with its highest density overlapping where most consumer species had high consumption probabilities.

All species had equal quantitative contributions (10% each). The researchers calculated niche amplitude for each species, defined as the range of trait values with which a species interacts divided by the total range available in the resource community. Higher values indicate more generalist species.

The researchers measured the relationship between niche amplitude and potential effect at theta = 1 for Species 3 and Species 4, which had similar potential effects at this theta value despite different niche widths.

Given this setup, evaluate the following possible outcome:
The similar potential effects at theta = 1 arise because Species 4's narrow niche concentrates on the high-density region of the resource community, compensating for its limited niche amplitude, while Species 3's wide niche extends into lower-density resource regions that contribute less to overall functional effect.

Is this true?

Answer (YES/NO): NO